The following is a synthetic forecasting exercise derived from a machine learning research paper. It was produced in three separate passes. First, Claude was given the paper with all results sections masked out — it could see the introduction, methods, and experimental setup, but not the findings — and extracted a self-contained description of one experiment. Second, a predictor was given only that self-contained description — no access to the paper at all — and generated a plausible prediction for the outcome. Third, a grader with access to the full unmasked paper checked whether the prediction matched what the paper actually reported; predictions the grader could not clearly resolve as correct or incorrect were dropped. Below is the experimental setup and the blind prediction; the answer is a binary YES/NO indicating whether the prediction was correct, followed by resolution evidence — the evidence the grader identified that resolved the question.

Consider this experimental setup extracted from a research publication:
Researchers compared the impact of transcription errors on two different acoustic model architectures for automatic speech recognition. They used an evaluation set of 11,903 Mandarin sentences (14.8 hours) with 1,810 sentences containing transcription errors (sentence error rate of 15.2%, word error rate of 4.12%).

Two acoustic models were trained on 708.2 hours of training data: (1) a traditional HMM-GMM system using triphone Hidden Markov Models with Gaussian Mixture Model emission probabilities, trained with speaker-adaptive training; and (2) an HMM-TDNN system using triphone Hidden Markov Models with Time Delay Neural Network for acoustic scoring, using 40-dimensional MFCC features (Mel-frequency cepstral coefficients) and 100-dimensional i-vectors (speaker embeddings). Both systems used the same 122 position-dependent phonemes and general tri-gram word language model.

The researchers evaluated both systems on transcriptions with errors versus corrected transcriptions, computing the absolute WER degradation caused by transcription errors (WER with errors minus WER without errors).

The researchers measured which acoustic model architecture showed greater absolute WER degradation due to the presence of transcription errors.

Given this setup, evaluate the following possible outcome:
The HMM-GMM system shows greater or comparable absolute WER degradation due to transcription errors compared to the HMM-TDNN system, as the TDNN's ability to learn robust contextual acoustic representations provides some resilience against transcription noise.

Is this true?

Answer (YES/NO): NO